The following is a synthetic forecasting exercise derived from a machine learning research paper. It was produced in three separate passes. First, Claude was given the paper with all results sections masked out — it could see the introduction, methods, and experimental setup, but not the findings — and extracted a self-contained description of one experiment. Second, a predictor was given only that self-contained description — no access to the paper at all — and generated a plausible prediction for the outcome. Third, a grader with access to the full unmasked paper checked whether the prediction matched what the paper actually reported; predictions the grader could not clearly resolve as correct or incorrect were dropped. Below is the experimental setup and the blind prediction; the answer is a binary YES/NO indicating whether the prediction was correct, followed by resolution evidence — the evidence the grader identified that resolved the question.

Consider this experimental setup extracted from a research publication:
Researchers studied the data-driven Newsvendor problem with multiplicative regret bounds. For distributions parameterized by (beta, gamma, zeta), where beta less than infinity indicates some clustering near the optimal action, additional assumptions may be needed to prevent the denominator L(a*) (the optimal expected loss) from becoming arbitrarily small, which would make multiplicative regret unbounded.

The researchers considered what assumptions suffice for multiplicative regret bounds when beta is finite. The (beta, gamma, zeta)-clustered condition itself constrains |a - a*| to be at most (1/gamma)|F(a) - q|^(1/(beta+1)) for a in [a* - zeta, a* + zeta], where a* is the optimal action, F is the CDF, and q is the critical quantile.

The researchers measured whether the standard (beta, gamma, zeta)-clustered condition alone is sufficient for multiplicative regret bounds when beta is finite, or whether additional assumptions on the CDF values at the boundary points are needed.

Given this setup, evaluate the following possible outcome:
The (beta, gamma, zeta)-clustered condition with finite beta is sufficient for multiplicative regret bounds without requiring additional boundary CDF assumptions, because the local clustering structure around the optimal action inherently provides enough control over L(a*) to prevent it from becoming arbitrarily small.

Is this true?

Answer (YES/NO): NO